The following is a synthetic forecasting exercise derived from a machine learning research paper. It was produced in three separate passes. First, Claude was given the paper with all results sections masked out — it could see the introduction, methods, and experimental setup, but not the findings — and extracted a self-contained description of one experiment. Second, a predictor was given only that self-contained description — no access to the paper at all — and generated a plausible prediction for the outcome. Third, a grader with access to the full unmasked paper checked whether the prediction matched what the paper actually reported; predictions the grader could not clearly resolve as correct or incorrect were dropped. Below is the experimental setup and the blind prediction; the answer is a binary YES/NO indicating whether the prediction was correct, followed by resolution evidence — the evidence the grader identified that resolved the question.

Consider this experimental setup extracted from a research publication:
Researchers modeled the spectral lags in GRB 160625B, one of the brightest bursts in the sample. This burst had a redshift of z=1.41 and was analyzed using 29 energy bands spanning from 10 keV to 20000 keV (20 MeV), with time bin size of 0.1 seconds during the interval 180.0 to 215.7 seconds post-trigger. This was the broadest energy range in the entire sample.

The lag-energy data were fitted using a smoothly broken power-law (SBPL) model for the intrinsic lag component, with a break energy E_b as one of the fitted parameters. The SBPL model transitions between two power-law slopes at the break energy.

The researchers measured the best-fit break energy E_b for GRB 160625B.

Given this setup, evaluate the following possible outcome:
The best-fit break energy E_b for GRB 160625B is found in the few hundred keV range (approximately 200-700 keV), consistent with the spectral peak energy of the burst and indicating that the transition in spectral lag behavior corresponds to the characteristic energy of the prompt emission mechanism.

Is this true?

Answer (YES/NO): NO